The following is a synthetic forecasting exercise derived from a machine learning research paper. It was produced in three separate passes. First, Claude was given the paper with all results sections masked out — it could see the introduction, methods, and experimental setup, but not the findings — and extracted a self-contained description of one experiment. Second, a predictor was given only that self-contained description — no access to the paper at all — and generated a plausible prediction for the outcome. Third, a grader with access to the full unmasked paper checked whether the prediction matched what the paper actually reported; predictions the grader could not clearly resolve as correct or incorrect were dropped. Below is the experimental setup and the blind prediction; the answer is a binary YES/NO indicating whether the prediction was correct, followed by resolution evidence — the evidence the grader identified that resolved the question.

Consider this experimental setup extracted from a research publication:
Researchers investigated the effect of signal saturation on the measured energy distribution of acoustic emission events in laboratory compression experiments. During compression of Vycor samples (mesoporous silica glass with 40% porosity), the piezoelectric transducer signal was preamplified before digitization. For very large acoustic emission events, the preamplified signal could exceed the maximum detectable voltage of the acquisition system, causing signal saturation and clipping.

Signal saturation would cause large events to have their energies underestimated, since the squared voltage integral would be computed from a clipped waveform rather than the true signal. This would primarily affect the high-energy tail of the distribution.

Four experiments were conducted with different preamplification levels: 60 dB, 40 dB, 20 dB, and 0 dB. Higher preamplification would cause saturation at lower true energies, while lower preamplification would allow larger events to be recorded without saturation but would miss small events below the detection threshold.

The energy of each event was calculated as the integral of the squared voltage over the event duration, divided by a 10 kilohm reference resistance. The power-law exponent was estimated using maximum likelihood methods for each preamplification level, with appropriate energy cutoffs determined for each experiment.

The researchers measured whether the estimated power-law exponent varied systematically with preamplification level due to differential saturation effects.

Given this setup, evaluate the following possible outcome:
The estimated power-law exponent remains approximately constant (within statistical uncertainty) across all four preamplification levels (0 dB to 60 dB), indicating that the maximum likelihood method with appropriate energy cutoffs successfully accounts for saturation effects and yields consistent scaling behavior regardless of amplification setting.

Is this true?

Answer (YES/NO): YES